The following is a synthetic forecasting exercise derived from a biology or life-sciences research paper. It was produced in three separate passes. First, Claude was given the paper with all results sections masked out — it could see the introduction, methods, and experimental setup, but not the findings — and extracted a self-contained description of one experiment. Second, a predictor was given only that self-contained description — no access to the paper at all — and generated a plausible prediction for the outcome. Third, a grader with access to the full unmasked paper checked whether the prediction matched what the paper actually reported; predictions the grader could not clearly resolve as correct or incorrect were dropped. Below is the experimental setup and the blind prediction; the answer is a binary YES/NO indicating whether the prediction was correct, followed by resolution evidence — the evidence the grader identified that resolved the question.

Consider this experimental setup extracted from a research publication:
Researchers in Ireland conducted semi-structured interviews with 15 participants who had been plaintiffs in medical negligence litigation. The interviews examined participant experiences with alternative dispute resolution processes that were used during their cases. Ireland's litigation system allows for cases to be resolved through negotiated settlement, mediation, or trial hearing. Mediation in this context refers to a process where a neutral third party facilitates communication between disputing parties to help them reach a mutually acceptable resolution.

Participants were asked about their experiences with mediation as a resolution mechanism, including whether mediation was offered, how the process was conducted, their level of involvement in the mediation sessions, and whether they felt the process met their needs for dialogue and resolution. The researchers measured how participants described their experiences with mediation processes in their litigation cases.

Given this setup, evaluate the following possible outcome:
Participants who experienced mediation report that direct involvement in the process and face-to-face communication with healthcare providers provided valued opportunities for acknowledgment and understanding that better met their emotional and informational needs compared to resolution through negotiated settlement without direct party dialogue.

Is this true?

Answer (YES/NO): NO